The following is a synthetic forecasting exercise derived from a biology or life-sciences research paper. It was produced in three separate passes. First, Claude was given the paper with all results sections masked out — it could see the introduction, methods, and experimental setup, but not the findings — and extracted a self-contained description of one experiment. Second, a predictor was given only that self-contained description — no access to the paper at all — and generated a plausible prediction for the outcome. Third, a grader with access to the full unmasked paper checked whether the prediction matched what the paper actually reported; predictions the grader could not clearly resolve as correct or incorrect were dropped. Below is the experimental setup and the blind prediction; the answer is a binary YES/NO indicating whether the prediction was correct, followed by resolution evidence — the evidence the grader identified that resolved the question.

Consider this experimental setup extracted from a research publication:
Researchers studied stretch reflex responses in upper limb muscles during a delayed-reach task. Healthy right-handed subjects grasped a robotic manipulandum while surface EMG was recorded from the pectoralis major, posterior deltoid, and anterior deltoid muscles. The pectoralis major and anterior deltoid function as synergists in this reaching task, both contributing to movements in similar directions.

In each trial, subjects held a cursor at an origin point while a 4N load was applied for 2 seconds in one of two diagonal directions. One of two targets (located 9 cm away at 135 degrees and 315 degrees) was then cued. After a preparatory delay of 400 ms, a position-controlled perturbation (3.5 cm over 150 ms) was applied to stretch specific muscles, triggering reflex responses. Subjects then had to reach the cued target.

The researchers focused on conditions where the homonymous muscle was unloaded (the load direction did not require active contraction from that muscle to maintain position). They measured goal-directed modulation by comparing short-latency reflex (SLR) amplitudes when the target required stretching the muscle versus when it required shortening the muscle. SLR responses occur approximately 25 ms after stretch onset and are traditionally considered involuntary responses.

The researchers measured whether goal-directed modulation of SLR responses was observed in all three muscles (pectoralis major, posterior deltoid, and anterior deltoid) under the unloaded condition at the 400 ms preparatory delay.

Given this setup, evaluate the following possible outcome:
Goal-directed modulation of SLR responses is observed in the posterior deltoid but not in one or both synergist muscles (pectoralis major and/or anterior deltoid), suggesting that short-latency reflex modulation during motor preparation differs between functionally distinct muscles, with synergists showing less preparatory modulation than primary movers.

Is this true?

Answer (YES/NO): NO